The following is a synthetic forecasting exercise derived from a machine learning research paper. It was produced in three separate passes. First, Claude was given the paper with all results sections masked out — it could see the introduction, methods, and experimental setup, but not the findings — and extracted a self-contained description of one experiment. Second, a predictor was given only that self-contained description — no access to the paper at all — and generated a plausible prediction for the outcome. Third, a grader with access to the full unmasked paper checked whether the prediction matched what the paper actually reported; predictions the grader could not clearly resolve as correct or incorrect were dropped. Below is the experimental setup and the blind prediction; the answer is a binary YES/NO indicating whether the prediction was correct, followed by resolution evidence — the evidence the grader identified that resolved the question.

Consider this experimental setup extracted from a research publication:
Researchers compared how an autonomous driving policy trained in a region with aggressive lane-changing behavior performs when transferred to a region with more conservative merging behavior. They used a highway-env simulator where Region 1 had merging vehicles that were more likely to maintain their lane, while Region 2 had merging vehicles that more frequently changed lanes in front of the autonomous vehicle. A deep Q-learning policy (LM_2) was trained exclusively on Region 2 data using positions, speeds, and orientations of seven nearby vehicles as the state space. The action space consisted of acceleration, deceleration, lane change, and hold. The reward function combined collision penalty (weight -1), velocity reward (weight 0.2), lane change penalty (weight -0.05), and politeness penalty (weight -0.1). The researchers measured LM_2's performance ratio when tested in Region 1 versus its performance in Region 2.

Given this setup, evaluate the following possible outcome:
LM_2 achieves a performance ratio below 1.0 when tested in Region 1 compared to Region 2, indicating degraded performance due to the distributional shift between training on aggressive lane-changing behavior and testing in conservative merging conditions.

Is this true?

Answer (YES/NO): YES